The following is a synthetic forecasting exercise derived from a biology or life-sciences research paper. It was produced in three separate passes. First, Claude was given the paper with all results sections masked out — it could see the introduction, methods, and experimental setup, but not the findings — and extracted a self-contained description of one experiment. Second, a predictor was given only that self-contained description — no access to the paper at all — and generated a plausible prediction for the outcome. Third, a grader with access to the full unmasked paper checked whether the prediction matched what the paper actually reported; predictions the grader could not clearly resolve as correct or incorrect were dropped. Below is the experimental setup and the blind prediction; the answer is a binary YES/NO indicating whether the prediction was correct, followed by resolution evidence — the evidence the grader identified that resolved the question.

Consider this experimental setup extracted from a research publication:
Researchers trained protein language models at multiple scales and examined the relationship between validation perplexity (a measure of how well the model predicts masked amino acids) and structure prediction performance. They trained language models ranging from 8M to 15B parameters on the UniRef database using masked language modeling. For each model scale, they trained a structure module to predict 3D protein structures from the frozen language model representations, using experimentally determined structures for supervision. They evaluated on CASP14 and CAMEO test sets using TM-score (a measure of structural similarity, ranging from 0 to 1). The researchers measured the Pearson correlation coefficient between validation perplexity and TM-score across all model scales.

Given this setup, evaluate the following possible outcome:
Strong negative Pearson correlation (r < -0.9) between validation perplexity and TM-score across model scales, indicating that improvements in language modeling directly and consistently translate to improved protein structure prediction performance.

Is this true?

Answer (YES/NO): YES